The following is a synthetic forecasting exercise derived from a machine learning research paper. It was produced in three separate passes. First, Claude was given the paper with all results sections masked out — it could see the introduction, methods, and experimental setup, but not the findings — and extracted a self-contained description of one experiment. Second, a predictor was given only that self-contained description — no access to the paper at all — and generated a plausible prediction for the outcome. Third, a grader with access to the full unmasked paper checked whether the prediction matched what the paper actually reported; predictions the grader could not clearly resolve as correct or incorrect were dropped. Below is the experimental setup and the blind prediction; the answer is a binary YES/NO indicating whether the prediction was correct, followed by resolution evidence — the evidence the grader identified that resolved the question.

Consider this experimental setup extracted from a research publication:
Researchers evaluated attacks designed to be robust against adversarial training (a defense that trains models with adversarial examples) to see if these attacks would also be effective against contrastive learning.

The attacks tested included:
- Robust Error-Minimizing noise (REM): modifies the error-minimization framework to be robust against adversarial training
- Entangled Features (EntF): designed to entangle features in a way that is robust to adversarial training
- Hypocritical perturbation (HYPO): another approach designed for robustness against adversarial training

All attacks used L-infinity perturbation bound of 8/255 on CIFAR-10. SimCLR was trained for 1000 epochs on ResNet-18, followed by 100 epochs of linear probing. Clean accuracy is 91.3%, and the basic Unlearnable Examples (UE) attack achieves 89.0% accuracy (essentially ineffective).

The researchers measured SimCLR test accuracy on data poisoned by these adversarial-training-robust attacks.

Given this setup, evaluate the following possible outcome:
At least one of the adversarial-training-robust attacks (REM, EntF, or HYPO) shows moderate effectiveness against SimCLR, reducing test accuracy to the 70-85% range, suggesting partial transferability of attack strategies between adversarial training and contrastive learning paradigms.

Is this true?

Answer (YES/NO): NO